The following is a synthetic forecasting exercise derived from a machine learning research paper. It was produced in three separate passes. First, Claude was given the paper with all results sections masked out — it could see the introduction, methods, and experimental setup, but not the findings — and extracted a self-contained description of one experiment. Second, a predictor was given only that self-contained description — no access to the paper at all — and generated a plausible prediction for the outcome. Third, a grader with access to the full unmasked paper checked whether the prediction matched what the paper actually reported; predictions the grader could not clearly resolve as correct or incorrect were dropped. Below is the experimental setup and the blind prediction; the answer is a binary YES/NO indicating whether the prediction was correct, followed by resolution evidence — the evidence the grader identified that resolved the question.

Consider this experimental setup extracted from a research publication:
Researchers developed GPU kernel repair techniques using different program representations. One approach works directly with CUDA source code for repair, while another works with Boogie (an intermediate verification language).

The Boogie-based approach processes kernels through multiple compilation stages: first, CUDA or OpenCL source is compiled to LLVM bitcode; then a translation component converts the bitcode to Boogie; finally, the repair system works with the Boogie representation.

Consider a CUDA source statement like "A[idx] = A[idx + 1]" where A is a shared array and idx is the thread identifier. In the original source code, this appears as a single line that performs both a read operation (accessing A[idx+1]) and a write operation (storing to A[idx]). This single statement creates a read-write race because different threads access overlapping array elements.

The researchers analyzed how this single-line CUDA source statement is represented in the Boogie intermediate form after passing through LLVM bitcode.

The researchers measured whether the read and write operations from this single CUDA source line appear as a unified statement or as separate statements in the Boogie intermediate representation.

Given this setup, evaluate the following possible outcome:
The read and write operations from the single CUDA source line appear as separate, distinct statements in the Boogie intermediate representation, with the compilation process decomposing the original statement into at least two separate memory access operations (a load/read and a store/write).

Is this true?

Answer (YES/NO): YES